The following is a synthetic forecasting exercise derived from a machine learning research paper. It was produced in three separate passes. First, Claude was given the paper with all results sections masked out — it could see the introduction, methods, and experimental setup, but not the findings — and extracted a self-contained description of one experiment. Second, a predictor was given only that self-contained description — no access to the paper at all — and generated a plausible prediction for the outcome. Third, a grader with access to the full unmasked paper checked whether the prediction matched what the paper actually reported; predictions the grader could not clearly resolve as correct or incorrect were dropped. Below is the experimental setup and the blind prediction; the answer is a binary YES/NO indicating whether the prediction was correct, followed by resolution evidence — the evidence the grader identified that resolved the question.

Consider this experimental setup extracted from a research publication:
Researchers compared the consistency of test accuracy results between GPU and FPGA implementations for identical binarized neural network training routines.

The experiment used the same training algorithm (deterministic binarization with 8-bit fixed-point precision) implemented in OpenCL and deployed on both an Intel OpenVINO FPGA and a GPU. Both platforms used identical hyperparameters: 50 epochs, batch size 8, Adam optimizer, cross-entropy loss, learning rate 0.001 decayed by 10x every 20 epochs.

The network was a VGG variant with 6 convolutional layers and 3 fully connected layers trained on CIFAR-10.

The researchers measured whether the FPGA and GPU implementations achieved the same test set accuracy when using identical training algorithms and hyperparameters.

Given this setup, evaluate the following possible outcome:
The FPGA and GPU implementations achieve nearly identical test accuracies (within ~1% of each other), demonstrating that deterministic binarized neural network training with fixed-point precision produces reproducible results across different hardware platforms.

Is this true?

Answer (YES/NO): YES